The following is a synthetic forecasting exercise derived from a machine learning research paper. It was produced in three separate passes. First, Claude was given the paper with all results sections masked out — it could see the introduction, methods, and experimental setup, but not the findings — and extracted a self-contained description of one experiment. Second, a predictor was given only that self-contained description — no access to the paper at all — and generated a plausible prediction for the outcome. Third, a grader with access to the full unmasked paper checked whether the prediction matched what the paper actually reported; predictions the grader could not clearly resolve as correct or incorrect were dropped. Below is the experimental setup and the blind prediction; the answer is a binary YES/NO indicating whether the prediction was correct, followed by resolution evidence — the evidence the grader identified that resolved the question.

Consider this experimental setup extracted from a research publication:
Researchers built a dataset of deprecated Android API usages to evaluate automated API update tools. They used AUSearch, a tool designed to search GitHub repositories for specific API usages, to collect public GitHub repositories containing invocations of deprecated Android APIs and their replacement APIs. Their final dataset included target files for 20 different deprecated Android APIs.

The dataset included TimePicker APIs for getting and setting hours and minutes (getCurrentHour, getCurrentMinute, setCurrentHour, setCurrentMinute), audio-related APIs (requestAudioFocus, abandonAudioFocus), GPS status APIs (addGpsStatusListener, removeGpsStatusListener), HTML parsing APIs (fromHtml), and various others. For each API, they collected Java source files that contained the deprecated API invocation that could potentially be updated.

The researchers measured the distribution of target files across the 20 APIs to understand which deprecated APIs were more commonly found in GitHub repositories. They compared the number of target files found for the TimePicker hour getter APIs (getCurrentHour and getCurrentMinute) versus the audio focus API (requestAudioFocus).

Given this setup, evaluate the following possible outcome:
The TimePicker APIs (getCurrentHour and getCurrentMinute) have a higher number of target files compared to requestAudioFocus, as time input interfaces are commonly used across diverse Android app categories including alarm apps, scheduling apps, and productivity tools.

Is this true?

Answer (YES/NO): YES